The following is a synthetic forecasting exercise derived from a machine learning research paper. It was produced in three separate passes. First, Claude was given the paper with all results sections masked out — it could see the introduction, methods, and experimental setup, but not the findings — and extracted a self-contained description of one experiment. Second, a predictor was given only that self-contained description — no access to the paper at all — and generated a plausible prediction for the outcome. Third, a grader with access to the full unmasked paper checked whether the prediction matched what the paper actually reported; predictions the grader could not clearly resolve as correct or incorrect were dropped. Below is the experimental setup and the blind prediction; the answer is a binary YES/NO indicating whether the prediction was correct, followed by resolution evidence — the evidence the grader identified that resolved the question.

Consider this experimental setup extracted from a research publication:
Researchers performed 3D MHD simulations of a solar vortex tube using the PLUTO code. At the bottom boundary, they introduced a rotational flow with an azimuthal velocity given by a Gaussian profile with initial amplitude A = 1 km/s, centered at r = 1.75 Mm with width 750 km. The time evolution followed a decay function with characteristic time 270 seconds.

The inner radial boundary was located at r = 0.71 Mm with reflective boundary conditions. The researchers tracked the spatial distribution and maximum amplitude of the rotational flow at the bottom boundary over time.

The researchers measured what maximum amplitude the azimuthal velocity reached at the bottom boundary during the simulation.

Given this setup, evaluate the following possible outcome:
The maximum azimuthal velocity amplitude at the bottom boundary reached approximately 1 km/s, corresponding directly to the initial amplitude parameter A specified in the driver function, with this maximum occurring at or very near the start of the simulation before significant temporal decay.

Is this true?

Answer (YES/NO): NO